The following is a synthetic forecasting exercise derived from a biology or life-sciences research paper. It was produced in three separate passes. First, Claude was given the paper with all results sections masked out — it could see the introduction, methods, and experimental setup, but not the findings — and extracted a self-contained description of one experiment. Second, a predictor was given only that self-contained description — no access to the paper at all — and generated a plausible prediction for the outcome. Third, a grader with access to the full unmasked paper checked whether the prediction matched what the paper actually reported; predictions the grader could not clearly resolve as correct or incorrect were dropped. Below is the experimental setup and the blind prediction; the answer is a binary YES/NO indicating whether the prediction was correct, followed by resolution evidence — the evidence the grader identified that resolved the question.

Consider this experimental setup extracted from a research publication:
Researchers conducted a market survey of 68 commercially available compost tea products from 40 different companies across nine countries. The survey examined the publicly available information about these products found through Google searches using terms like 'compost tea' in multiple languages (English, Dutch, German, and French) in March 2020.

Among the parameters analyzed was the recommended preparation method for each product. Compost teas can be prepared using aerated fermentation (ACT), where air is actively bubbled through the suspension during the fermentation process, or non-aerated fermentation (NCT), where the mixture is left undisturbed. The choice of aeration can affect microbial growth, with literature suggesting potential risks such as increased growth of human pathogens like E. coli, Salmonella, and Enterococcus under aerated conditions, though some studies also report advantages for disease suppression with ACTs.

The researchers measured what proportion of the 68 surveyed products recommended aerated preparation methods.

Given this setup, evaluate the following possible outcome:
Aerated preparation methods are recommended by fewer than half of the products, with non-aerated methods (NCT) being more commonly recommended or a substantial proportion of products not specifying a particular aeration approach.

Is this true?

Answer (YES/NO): YES